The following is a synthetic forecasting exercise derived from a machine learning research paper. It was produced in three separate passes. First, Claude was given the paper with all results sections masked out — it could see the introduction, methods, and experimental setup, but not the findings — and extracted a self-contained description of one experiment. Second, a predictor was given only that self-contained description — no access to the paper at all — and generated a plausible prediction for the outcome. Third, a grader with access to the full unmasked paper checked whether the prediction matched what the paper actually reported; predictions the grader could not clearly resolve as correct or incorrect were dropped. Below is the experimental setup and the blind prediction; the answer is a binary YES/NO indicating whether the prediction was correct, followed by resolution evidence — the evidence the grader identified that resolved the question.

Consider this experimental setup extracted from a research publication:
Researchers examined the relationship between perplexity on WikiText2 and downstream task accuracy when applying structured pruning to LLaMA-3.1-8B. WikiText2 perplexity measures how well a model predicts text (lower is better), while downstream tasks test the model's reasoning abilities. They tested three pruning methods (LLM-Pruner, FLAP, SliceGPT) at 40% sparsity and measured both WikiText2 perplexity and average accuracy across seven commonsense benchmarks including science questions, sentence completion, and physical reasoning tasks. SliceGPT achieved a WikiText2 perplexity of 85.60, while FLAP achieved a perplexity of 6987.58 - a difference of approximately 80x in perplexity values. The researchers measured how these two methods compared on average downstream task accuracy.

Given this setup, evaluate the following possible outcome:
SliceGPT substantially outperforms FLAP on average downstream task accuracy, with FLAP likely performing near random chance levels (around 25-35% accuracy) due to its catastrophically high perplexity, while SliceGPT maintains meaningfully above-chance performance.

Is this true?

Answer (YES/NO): NO